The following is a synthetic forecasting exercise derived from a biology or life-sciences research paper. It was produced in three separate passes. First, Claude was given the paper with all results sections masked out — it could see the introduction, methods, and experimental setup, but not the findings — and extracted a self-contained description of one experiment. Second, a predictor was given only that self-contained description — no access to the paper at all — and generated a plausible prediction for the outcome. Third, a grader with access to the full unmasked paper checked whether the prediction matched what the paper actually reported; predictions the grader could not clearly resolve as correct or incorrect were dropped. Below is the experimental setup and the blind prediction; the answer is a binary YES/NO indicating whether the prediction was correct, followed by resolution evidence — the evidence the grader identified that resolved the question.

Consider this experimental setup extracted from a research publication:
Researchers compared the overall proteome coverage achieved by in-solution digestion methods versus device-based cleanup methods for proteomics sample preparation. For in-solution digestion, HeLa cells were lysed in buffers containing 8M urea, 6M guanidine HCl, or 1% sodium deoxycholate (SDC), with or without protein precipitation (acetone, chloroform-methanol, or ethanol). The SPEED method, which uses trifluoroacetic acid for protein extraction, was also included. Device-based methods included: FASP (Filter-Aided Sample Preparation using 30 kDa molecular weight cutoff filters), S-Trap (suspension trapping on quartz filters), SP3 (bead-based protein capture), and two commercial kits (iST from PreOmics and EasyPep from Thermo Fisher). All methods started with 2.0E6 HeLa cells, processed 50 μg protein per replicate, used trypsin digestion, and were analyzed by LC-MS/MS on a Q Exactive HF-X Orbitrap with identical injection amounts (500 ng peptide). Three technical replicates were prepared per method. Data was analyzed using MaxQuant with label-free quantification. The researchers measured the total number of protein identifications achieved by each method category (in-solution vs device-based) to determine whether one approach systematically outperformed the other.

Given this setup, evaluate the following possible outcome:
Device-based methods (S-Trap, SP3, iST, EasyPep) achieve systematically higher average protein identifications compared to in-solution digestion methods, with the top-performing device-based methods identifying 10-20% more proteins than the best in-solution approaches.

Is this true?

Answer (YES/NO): NO